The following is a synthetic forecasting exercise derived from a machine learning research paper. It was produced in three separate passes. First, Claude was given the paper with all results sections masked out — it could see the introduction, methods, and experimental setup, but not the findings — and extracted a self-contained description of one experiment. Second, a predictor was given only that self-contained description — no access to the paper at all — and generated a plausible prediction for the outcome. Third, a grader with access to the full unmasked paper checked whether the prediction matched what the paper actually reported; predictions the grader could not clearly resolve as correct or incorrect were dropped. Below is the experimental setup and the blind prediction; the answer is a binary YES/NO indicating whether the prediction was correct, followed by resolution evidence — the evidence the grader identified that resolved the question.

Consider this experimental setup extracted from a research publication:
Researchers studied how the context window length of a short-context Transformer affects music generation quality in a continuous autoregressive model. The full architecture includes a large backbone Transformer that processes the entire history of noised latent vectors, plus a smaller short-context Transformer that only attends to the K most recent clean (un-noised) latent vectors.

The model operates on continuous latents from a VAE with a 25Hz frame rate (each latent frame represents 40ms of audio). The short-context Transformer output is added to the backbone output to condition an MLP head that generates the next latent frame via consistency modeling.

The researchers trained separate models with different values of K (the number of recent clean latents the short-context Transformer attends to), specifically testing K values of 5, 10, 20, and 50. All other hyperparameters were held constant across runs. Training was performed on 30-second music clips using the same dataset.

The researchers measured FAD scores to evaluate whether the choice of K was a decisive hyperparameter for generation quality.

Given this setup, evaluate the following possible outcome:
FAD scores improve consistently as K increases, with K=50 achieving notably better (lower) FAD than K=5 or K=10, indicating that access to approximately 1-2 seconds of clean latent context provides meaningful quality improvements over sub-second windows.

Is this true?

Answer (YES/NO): NO